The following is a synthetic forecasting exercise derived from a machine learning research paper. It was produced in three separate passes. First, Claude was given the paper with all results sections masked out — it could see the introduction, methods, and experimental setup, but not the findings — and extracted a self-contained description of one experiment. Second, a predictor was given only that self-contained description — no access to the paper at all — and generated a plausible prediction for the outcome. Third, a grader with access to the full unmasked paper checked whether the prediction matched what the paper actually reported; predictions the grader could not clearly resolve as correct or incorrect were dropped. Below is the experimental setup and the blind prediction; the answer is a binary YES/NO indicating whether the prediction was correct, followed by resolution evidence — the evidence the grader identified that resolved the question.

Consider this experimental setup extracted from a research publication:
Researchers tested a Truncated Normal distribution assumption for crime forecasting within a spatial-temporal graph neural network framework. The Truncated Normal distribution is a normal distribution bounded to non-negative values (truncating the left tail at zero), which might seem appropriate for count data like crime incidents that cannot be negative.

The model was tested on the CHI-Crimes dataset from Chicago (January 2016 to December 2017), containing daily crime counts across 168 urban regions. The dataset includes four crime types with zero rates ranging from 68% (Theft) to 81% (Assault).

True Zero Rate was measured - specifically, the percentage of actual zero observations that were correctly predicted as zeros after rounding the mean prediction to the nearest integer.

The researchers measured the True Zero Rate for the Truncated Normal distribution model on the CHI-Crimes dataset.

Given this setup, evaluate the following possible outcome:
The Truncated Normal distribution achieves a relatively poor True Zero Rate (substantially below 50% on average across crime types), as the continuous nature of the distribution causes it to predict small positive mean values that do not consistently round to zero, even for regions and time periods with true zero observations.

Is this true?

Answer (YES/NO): NO